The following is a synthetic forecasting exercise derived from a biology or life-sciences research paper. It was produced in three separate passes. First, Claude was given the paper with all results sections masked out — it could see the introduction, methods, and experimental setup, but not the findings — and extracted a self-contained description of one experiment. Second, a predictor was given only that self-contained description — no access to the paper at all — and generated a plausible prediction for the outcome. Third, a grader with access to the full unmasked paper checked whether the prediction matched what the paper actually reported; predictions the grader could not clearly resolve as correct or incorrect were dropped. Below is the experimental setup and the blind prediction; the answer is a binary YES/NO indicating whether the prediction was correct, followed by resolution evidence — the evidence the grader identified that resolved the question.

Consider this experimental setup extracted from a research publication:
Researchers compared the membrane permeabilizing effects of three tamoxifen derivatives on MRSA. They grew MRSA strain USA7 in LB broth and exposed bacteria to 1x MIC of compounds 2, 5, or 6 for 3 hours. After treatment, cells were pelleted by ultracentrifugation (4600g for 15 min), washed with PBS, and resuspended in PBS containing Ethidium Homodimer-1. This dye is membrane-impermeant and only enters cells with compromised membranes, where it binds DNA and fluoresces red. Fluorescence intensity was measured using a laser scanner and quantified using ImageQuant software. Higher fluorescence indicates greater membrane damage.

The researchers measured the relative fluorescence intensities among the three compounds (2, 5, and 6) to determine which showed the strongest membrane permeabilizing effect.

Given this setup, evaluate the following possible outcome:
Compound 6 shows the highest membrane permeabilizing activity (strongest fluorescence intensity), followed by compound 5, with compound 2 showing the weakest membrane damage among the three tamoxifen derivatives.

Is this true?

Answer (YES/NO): NO